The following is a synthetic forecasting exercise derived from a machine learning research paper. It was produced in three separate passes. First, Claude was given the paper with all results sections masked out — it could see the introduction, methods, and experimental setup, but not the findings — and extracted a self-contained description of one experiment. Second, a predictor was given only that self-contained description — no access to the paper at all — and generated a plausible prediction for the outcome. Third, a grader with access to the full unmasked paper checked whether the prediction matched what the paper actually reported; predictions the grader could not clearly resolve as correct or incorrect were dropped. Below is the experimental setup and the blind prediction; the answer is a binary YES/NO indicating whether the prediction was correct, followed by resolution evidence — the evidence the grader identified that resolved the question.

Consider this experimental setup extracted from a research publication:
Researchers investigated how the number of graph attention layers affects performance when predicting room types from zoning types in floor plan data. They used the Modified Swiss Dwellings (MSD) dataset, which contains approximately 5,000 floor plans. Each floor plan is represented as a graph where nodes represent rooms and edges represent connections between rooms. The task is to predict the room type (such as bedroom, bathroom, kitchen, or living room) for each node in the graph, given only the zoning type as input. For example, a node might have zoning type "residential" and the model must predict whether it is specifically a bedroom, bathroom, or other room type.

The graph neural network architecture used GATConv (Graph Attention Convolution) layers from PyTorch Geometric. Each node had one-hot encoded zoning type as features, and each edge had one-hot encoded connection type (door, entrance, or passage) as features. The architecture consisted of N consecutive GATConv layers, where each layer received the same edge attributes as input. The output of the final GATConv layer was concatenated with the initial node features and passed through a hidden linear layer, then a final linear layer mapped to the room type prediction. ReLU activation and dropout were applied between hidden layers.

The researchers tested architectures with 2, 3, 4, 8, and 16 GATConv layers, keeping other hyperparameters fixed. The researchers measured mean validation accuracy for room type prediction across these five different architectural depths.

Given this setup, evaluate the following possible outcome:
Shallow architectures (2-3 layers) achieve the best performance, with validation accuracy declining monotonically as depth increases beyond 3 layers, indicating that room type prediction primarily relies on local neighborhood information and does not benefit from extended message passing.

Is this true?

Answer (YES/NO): YES